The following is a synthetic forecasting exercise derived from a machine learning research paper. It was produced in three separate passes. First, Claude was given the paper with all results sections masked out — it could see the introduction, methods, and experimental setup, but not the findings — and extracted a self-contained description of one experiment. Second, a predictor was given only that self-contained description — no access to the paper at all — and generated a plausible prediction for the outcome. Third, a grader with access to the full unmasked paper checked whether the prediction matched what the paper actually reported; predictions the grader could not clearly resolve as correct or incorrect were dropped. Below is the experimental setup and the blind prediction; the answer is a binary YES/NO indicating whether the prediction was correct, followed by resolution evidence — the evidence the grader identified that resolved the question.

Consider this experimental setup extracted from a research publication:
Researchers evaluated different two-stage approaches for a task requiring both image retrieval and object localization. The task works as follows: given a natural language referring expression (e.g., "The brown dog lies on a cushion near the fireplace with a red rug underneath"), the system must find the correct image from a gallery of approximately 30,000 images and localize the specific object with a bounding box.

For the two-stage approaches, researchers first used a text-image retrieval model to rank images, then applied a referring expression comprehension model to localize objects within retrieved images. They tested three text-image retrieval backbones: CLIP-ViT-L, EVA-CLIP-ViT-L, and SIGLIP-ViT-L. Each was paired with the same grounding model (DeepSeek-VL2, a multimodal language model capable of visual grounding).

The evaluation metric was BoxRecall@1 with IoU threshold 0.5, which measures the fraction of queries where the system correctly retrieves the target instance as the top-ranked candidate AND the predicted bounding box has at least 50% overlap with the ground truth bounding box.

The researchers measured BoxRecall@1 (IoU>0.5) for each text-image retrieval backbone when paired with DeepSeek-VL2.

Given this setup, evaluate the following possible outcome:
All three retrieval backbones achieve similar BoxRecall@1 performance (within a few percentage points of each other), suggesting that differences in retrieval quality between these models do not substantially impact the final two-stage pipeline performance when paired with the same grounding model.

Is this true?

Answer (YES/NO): NO